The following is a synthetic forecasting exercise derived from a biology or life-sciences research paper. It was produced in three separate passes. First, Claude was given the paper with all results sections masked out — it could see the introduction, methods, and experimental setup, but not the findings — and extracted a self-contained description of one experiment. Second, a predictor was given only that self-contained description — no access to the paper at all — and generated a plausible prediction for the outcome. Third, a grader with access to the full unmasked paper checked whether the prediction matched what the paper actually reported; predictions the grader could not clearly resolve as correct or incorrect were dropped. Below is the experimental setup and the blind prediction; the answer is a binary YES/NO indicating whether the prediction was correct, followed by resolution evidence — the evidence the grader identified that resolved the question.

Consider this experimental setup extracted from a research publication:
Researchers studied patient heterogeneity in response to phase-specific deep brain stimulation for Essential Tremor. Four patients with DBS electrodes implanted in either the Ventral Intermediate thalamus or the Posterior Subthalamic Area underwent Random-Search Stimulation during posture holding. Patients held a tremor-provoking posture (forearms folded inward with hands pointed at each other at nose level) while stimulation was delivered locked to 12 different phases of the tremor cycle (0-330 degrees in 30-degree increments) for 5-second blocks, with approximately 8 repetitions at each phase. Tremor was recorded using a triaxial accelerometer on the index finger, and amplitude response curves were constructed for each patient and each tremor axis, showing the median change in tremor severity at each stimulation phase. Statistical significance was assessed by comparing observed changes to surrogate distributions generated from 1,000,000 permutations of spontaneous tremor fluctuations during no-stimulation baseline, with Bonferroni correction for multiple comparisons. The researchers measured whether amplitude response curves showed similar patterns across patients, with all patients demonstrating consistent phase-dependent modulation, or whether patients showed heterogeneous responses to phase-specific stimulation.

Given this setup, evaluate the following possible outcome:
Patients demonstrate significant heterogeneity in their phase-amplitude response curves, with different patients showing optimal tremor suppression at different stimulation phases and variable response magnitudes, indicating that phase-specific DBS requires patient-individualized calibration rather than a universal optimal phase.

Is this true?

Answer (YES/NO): YES